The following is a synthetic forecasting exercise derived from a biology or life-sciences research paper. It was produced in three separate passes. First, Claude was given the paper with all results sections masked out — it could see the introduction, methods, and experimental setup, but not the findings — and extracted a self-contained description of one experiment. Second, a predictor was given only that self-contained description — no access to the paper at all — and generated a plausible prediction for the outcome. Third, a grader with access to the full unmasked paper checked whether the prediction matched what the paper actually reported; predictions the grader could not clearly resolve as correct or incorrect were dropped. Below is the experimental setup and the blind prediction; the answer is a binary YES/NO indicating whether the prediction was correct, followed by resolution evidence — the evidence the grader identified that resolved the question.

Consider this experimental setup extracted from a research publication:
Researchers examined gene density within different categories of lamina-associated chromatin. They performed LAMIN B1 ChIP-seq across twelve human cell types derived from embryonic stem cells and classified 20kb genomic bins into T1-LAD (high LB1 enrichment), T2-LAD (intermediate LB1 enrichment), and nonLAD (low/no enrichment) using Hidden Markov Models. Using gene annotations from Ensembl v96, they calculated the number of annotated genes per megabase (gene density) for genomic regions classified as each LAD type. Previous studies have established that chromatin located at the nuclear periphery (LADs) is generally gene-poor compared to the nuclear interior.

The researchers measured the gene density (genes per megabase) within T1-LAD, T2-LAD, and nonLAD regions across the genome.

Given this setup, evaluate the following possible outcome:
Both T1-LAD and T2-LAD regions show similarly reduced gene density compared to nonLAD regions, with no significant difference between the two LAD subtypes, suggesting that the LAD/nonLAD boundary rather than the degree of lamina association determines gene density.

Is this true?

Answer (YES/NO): NO